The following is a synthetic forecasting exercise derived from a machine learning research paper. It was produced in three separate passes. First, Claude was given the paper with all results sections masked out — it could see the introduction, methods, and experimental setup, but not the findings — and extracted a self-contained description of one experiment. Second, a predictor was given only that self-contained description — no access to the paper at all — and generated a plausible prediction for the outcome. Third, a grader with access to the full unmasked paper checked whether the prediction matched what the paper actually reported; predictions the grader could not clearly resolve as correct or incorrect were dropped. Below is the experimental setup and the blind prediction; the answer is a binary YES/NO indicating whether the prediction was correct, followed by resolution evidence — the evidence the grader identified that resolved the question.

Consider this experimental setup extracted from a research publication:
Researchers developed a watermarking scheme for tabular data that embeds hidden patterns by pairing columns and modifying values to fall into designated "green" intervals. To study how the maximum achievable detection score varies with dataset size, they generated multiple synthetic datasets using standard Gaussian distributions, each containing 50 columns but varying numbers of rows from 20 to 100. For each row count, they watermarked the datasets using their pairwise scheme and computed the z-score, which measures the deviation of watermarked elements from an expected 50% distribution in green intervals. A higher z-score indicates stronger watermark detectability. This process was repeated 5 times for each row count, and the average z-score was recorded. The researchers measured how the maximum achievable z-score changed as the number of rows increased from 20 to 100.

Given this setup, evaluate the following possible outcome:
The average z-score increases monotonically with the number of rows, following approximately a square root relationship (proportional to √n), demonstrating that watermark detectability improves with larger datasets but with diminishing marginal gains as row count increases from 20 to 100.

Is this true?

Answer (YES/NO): YES